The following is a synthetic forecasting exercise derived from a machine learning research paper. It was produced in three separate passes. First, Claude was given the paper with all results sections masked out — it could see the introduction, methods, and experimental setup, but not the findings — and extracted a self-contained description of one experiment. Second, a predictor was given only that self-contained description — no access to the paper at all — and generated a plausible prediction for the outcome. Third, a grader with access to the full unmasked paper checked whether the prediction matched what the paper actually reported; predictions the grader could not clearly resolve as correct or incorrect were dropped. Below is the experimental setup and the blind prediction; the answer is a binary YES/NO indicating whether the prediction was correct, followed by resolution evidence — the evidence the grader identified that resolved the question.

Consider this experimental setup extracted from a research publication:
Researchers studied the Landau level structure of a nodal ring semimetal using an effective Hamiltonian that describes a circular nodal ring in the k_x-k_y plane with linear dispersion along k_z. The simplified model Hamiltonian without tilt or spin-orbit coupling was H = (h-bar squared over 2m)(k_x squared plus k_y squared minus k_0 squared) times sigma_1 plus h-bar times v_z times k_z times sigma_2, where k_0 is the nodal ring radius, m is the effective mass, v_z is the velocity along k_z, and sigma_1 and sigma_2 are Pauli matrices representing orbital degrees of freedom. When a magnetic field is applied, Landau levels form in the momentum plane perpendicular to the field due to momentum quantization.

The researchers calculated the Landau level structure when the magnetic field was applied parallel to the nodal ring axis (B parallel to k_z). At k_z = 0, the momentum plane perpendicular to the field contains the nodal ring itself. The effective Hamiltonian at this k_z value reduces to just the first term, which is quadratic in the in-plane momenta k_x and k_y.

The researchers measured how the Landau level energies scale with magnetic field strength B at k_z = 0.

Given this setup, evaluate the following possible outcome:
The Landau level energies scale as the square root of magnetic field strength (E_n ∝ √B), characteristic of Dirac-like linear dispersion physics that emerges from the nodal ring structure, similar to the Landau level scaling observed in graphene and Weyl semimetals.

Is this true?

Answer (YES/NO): NO